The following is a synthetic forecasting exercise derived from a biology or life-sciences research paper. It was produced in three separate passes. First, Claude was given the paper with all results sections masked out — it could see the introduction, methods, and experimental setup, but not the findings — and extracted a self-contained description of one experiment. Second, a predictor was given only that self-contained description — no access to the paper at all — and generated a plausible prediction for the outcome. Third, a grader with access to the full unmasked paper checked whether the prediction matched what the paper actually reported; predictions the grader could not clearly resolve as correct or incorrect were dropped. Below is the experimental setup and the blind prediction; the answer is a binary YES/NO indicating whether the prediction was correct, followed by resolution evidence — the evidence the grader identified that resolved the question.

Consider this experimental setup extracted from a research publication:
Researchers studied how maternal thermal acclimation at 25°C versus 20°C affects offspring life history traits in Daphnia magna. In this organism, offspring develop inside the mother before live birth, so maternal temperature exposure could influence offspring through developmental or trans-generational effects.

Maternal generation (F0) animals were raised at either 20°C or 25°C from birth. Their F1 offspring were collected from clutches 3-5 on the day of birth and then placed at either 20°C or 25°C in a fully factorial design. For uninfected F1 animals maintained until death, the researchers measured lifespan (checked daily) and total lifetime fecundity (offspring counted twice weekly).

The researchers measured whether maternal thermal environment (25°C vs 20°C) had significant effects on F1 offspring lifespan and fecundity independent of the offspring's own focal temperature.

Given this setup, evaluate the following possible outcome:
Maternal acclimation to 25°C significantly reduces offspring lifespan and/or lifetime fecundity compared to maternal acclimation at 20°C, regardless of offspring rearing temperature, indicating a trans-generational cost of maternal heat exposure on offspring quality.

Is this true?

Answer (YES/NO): NO